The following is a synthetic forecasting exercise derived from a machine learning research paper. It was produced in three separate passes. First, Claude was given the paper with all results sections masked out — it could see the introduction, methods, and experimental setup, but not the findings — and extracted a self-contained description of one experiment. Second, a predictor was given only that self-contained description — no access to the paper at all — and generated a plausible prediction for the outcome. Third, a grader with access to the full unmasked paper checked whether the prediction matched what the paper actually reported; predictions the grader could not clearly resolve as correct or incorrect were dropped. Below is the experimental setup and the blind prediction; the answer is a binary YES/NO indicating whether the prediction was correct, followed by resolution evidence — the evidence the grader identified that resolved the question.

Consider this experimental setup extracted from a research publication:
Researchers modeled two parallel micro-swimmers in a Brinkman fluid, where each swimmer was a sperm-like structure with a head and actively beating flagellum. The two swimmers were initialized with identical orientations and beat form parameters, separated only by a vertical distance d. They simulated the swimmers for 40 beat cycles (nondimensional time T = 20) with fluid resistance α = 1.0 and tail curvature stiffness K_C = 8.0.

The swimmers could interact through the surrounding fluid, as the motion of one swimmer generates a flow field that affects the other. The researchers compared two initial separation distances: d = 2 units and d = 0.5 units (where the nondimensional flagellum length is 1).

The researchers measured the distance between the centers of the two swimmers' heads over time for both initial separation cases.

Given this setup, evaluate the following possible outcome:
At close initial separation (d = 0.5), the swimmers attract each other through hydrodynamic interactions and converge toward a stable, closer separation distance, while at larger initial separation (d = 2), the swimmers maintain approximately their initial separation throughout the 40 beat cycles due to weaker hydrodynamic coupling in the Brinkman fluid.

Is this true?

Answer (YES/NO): NO